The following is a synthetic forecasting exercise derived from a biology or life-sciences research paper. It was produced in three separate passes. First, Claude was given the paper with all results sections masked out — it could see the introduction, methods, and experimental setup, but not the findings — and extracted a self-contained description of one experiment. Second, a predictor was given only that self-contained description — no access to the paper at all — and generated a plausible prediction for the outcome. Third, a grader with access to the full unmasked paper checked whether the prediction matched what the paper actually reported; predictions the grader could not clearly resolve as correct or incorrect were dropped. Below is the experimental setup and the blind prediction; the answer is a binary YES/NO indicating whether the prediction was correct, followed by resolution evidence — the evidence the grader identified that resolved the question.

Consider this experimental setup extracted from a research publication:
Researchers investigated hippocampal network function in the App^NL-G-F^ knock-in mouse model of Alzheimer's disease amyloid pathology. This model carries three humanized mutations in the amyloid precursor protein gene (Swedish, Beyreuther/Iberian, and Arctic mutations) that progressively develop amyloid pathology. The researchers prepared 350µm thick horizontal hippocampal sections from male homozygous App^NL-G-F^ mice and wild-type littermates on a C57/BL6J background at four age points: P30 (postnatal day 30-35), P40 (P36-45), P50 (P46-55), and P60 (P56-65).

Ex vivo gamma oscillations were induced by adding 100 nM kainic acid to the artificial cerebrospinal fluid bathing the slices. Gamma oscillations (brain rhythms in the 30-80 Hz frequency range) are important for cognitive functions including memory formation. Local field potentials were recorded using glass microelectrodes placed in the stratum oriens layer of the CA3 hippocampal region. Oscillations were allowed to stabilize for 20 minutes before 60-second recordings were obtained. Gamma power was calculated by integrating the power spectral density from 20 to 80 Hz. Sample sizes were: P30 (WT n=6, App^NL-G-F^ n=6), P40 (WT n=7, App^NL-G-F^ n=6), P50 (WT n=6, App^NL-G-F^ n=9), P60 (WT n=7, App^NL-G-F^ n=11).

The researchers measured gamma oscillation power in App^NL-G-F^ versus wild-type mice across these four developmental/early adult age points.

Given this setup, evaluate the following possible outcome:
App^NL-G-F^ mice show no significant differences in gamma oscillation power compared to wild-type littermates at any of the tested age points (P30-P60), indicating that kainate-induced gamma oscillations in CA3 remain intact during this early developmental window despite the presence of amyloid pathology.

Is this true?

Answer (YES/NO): NO